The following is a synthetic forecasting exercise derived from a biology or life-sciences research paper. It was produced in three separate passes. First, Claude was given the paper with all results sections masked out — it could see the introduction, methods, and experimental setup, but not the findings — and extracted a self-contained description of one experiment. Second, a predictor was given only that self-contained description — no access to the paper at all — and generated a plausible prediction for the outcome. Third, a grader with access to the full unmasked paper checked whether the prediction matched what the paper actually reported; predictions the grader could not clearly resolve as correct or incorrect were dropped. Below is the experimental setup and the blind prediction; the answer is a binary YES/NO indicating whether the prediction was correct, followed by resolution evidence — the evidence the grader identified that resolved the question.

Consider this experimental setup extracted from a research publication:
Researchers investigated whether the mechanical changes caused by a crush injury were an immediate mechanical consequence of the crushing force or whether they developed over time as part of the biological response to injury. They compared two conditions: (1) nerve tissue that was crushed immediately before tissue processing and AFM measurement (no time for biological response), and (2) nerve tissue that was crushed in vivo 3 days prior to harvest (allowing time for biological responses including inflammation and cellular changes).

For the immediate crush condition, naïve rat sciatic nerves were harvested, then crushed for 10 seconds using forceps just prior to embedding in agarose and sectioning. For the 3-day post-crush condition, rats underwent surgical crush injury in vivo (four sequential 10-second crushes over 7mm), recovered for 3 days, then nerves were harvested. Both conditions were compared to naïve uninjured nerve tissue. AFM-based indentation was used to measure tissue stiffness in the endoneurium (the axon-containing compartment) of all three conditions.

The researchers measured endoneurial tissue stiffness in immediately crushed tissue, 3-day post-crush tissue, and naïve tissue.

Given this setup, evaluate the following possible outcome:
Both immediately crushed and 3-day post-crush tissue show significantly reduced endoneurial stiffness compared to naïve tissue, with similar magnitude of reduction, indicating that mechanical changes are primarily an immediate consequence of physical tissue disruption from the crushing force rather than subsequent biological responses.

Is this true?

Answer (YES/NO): NO